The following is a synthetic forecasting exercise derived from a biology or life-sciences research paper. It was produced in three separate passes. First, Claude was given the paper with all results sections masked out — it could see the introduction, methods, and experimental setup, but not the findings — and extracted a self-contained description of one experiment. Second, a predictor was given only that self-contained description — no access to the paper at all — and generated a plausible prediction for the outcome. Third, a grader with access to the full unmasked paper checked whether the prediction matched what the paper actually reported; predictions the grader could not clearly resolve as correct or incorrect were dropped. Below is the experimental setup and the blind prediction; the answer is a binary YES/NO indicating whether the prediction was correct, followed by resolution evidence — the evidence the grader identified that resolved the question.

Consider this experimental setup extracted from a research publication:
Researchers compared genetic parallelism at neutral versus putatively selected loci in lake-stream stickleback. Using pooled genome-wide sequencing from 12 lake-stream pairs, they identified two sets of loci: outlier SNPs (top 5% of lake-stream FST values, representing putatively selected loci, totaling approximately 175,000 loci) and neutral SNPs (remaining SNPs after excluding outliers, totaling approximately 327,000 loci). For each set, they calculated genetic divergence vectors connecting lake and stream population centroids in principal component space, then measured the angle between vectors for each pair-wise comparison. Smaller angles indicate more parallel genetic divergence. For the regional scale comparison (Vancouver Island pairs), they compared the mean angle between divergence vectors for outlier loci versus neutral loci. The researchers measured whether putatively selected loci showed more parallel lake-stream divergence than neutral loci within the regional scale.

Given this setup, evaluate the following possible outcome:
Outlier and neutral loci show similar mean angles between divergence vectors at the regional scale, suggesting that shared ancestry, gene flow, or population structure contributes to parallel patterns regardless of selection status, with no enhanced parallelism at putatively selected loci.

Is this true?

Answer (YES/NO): NO